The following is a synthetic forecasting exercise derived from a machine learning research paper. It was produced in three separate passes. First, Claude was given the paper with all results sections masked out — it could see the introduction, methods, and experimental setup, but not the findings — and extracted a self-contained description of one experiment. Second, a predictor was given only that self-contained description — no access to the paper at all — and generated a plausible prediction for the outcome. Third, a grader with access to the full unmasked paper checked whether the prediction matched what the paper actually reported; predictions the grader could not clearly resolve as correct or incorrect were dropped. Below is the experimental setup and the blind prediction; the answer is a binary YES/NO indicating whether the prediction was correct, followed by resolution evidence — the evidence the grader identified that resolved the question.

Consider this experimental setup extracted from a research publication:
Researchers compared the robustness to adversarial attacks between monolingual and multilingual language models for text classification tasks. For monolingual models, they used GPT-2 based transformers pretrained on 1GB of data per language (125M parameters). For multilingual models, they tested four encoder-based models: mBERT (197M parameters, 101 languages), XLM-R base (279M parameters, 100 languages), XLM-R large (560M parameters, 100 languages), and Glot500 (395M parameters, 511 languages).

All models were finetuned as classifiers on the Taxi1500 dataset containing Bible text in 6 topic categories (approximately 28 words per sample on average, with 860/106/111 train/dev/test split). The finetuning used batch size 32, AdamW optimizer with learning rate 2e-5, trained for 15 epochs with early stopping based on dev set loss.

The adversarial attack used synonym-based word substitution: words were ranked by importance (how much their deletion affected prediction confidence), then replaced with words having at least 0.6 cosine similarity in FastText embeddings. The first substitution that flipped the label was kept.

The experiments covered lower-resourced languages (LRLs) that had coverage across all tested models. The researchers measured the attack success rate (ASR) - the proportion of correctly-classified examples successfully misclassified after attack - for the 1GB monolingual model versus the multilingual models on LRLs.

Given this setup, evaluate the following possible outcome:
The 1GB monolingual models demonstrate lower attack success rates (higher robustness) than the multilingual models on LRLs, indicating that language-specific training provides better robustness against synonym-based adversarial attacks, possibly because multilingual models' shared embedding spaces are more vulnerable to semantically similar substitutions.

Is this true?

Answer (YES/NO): NO